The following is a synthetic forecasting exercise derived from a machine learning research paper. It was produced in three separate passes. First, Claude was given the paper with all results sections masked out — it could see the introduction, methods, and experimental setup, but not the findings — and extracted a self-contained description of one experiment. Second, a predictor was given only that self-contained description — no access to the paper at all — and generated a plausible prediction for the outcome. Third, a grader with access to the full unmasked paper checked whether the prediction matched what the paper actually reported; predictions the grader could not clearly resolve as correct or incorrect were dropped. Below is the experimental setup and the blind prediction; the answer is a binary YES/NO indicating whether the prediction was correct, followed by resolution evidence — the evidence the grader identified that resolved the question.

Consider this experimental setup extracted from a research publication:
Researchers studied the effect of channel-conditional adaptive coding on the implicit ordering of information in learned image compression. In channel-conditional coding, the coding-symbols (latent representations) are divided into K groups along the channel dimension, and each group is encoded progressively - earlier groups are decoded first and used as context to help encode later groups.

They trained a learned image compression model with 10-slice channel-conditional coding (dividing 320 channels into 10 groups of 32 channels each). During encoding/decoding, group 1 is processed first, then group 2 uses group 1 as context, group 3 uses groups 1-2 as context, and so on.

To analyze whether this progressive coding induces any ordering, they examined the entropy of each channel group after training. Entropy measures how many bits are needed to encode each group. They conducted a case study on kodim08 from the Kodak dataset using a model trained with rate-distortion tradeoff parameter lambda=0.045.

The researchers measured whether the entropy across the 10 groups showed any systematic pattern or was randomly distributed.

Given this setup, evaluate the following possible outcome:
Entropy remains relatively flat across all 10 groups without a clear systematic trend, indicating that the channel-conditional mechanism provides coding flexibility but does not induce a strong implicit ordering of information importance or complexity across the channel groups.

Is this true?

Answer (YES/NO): NO